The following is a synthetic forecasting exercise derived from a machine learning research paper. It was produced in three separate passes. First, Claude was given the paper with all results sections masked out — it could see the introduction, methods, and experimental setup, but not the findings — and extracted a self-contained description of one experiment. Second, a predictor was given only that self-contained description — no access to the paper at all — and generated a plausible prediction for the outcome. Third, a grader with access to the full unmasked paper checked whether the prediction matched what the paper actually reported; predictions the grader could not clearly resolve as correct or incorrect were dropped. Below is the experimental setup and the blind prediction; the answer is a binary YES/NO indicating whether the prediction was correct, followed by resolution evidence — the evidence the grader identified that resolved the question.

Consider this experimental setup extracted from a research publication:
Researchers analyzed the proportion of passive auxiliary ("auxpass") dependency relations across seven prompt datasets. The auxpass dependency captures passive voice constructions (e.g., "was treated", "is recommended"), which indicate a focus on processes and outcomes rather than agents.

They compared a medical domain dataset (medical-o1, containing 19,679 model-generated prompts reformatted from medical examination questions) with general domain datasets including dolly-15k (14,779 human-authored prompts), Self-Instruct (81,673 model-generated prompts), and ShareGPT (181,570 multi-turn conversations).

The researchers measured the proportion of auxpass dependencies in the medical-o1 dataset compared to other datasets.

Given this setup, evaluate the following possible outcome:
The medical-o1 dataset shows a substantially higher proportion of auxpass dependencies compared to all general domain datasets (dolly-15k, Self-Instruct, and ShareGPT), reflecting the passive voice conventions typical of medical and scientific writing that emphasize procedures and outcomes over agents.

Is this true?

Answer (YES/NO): YES